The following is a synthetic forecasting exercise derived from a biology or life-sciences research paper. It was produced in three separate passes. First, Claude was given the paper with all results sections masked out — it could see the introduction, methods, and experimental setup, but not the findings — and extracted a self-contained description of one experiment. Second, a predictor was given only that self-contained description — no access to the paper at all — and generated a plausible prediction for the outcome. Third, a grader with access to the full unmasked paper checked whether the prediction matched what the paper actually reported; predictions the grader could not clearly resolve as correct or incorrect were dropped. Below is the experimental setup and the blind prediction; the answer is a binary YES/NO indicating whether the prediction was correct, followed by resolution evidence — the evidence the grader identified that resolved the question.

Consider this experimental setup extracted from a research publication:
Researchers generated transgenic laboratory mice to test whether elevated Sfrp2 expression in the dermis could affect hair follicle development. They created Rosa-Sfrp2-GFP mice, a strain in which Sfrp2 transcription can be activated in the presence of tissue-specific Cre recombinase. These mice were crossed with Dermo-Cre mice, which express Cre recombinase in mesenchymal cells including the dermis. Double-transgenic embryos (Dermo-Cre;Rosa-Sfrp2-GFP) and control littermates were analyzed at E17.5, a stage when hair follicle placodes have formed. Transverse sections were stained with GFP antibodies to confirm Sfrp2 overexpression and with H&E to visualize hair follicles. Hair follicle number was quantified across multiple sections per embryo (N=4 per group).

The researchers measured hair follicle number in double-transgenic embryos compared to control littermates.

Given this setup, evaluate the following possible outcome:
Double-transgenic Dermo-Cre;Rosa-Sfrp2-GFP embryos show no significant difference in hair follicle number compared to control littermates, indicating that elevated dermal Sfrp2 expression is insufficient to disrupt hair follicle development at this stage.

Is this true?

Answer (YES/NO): NO